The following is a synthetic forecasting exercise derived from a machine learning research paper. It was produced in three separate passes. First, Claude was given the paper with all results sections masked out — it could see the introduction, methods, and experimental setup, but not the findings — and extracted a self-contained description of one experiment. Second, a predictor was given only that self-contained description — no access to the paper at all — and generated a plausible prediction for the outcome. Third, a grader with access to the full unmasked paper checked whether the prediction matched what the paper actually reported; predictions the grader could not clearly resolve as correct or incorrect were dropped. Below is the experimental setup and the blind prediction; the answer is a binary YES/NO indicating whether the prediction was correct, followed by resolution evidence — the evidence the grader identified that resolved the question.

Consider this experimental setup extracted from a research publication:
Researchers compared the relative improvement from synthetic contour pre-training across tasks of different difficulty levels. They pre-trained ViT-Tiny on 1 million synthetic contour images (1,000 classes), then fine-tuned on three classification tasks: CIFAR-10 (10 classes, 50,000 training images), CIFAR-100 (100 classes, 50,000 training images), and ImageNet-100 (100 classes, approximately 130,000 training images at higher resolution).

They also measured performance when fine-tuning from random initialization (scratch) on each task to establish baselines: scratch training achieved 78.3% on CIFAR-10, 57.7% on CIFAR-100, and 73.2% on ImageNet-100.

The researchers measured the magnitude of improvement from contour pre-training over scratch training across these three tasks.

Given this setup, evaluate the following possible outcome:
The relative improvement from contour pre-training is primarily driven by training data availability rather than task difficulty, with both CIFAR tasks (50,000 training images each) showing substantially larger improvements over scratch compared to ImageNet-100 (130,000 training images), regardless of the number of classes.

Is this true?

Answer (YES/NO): NO